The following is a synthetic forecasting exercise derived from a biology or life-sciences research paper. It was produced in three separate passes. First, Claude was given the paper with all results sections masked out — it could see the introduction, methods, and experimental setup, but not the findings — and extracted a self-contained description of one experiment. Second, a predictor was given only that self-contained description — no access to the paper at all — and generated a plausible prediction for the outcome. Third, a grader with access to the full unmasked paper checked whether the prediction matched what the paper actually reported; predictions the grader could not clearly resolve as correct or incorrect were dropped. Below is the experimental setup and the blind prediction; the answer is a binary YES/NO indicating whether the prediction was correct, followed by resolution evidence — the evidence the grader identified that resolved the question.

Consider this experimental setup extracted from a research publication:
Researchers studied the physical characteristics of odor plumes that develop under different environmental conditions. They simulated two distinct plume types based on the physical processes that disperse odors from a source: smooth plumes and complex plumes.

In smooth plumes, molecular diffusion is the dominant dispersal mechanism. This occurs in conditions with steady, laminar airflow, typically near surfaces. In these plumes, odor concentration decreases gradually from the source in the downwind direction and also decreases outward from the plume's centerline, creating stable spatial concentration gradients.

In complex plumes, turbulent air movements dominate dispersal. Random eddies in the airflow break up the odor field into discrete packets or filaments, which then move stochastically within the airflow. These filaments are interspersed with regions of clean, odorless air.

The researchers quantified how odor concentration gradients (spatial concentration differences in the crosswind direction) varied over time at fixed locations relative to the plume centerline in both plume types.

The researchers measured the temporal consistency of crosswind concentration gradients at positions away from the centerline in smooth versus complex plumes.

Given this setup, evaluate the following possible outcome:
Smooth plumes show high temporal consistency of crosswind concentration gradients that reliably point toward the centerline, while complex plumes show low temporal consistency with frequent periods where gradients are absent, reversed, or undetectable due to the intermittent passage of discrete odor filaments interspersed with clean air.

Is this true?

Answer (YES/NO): YES